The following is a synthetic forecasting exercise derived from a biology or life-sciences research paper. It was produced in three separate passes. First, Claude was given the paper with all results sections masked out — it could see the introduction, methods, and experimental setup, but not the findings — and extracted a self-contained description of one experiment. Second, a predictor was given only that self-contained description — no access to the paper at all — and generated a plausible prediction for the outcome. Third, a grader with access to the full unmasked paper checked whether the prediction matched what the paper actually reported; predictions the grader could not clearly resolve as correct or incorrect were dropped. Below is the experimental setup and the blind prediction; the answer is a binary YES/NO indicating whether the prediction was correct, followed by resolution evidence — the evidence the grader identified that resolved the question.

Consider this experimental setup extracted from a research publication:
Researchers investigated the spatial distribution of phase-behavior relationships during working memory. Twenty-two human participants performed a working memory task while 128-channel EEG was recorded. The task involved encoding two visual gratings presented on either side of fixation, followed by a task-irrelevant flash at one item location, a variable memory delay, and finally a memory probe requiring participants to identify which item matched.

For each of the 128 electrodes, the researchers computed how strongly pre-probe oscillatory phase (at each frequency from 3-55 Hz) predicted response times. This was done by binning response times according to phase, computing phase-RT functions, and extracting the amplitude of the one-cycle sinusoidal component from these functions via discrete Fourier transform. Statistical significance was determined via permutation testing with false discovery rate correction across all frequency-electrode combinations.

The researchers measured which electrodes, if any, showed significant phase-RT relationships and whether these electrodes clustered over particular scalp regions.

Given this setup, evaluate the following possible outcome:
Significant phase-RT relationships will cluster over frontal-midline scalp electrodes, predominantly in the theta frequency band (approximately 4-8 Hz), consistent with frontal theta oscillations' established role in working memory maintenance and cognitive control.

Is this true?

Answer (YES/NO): NO